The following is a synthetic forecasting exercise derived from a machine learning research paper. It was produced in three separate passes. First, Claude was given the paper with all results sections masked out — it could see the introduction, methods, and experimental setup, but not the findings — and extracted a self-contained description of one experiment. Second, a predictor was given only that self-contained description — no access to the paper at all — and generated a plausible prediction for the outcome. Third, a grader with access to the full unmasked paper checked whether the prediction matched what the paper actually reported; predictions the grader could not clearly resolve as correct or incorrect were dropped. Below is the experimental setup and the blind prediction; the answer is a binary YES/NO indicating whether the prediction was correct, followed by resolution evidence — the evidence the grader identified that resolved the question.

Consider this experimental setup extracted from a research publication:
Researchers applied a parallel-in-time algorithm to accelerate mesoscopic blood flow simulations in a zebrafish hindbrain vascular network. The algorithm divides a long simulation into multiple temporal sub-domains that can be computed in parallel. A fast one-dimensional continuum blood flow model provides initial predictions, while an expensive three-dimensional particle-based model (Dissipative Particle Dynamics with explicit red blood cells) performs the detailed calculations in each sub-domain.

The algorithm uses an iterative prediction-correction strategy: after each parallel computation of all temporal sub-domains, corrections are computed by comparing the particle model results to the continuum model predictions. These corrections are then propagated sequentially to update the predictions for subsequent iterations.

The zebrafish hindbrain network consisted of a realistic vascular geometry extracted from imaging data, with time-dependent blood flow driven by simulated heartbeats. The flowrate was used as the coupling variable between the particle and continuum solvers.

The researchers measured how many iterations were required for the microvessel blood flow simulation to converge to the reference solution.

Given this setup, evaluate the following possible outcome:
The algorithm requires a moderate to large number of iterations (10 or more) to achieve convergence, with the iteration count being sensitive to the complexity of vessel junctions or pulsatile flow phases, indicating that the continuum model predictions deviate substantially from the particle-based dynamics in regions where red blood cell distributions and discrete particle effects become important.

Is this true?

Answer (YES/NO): NO